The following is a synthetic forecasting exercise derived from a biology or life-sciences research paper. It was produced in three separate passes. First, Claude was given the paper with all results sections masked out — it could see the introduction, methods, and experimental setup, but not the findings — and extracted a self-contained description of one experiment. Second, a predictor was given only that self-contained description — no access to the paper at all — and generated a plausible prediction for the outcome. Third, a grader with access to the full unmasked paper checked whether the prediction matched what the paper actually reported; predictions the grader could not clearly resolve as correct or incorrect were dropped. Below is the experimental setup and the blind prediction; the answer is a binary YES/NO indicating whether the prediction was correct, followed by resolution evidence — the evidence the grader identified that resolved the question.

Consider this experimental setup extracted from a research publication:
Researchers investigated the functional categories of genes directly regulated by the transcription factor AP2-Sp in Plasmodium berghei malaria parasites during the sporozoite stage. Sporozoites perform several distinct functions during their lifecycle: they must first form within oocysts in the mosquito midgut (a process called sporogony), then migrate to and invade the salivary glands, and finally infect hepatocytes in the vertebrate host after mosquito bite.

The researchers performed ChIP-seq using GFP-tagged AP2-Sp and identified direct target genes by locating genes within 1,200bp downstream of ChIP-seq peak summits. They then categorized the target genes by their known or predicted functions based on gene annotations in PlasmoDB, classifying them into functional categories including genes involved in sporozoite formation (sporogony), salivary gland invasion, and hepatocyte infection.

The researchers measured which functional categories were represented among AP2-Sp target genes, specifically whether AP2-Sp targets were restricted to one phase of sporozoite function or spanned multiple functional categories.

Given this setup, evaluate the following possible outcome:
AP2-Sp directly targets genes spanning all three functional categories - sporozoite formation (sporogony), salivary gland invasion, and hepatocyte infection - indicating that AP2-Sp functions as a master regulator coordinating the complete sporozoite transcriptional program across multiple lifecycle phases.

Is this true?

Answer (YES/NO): YES